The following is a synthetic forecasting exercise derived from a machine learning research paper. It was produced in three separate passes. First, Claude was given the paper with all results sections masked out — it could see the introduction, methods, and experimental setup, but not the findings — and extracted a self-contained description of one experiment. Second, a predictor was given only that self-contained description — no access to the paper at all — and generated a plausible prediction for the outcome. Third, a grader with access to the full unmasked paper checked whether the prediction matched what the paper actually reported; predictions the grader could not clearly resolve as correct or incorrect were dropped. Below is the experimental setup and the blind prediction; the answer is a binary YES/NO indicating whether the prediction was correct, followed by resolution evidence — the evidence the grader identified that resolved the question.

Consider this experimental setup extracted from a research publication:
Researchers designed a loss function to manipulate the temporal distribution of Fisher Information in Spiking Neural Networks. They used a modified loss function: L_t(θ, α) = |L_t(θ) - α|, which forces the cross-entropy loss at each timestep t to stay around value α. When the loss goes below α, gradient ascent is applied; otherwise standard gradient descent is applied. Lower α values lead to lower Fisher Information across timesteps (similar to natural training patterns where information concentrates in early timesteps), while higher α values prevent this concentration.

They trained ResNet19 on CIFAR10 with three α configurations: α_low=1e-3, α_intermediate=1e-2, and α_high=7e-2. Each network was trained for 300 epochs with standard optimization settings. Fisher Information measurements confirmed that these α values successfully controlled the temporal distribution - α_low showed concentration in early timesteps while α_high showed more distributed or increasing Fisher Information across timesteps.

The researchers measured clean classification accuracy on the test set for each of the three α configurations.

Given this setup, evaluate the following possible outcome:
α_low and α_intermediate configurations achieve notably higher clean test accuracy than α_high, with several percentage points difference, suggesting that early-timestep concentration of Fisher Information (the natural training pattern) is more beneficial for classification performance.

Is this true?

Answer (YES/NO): NO